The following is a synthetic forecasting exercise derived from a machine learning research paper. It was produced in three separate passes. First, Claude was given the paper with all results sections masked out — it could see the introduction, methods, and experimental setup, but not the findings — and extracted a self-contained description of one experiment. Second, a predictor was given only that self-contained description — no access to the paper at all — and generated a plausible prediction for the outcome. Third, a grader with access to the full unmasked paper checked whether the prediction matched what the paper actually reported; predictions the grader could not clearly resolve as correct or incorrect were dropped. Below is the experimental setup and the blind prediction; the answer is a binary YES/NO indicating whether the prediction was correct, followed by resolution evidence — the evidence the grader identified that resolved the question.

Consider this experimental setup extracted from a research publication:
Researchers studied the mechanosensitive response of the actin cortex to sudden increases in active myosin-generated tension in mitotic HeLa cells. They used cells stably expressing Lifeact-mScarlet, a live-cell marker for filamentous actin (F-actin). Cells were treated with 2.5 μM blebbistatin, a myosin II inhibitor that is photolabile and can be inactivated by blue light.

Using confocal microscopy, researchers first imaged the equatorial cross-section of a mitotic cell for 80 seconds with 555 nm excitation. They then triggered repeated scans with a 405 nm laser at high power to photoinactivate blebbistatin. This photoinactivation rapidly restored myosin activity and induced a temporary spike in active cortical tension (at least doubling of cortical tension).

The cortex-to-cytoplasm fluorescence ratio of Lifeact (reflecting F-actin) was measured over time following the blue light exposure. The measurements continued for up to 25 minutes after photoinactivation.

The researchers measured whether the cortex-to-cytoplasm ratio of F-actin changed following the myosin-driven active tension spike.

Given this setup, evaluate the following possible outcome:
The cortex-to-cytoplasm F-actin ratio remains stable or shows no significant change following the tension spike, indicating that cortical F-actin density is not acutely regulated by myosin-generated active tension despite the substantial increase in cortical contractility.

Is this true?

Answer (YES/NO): NO